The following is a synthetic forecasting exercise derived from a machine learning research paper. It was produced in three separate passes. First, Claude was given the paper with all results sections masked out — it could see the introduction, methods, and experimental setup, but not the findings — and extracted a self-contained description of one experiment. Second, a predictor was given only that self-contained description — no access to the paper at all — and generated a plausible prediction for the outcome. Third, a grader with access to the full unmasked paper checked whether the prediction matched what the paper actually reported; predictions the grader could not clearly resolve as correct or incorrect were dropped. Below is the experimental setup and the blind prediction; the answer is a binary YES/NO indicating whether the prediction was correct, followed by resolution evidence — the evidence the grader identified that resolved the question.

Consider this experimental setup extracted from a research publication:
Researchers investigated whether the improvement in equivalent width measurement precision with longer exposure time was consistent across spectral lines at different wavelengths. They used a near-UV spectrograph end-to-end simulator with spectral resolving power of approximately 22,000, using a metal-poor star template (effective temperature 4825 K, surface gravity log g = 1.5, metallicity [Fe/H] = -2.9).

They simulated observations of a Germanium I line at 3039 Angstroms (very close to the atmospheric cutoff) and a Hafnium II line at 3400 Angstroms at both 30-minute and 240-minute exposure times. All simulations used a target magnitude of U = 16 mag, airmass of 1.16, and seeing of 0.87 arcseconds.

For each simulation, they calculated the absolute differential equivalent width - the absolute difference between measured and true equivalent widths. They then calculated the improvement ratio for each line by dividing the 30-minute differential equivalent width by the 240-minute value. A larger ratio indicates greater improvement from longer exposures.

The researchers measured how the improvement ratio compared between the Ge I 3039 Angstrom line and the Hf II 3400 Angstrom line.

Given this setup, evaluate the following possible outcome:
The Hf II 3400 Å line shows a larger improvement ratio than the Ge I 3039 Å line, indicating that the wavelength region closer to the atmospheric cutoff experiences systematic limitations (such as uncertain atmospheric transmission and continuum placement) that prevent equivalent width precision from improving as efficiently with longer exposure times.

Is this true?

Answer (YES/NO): YES